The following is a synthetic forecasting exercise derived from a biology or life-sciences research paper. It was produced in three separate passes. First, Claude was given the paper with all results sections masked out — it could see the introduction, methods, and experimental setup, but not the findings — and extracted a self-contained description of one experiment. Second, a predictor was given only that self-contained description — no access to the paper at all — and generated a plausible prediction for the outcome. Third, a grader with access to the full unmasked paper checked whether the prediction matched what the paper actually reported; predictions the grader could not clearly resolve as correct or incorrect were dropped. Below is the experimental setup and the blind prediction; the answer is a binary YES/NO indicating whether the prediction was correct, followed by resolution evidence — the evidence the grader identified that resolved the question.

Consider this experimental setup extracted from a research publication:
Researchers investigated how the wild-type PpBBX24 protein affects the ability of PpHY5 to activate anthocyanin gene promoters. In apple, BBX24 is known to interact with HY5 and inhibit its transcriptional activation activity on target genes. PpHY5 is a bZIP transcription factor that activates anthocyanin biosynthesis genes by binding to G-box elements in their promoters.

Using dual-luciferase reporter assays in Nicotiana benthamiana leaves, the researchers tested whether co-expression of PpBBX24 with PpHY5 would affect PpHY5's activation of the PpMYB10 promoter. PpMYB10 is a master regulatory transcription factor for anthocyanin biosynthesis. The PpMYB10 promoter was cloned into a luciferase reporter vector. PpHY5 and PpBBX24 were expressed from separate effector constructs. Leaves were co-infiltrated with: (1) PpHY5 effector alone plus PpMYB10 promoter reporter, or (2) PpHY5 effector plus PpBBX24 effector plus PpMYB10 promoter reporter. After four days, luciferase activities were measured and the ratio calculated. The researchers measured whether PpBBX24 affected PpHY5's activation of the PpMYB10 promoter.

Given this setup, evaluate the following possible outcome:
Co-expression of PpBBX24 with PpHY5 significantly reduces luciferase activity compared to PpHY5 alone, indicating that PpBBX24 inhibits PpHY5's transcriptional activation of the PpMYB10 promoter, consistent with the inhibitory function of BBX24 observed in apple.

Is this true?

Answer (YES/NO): YES